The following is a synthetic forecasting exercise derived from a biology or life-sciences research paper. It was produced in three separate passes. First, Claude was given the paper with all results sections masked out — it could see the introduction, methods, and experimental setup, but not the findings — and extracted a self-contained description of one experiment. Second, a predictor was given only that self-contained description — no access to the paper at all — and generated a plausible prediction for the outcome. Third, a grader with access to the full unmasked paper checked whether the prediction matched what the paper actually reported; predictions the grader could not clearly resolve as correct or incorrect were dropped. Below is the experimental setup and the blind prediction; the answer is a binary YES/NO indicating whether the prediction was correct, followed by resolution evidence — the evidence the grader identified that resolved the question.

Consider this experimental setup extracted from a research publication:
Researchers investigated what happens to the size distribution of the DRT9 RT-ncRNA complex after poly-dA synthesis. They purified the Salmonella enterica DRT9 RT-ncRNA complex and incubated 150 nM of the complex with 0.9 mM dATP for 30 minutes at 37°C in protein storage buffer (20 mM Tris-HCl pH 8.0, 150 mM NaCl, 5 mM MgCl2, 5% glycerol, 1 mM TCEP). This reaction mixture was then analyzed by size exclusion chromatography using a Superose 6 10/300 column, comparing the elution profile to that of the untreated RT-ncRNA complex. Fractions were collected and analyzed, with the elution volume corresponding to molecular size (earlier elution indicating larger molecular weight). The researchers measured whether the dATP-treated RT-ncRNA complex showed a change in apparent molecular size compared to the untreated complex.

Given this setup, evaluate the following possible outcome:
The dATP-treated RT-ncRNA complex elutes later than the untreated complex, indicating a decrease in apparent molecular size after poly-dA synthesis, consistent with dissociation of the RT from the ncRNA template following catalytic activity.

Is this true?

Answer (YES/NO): NO